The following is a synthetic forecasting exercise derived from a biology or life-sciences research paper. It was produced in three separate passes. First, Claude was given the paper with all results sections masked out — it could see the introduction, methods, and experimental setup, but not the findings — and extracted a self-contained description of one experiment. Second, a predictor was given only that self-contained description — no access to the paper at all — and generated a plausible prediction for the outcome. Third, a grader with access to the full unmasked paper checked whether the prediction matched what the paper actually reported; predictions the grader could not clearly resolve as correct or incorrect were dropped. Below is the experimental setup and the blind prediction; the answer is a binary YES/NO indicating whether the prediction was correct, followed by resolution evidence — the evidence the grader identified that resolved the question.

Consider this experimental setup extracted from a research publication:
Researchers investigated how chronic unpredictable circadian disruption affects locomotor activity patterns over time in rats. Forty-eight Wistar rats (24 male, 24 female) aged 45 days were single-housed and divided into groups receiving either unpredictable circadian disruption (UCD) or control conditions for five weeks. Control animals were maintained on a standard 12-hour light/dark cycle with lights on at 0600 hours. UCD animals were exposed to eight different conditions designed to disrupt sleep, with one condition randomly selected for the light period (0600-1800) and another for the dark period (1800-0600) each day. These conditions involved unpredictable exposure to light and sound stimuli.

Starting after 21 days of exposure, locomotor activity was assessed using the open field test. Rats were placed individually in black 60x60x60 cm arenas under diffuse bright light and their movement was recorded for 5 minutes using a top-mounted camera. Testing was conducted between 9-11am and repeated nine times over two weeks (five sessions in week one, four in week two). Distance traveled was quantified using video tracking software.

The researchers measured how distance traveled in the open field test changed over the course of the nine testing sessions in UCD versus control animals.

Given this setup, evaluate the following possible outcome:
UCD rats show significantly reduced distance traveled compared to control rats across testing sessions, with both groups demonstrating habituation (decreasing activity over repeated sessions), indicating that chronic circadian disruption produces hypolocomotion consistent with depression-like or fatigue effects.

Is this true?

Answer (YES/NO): NO